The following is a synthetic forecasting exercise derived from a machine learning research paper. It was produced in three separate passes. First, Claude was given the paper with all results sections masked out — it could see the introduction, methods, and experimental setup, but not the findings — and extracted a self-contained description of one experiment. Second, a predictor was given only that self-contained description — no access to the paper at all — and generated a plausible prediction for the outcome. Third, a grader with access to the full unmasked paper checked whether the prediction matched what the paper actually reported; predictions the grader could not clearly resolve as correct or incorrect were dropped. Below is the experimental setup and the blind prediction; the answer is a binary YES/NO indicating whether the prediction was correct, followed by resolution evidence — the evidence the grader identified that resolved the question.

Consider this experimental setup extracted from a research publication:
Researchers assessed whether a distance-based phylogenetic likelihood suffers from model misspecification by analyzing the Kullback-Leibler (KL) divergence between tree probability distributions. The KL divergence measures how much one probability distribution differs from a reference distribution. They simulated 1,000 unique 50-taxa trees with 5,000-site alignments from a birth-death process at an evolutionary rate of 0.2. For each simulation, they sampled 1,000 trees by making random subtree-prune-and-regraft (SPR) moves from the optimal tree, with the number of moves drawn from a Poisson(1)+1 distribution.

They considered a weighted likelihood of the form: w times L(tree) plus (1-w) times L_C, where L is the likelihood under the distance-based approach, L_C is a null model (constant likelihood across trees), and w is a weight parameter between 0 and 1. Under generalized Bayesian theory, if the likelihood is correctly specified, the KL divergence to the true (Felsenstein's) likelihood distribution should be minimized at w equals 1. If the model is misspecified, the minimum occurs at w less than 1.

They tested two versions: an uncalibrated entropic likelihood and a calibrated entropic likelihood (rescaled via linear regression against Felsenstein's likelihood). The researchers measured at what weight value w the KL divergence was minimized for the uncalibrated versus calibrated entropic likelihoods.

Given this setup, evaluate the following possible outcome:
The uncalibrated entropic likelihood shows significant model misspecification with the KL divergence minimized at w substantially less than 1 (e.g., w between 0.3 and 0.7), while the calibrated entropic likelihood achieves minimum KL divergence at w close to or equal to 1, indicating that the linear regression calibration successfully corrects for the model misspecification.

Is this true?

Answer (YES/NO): YES